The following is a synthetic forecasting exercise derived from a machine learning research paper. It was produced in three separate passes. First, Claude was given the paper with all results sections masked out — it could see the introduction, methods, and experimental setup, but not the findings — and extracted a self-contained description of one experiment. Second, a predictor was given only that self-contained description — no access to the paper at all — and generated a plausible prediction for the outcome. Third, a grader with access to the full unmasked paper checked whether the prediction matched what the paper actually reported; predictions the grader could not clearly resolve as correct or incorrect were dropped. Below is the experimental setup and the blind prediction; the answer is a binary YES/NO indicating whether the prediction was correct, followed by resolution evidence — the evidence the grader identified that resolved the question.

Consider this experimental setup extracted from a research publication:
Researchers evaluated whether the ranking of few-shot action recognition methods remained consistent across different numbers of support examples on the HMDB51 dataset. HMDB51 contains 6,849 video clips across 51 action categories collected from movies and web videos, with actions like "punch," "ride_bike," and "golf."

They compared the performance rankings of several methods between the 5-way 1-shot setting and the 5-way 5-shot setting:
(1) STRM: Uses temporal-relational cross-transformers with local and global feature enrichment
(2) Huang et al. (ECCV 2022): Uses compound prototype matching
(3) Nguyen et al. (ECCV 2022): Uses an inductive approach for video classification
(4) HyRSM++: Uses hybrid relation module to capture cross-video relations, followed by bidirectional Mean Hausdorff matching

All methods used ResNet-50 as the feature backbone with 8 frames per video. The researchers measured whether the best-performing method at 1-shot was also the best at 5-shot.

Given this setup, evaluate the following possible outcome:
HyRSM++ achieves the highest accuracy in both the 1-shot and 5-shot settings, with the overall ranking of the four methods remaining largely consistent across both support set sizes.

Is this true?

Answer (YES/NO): NO